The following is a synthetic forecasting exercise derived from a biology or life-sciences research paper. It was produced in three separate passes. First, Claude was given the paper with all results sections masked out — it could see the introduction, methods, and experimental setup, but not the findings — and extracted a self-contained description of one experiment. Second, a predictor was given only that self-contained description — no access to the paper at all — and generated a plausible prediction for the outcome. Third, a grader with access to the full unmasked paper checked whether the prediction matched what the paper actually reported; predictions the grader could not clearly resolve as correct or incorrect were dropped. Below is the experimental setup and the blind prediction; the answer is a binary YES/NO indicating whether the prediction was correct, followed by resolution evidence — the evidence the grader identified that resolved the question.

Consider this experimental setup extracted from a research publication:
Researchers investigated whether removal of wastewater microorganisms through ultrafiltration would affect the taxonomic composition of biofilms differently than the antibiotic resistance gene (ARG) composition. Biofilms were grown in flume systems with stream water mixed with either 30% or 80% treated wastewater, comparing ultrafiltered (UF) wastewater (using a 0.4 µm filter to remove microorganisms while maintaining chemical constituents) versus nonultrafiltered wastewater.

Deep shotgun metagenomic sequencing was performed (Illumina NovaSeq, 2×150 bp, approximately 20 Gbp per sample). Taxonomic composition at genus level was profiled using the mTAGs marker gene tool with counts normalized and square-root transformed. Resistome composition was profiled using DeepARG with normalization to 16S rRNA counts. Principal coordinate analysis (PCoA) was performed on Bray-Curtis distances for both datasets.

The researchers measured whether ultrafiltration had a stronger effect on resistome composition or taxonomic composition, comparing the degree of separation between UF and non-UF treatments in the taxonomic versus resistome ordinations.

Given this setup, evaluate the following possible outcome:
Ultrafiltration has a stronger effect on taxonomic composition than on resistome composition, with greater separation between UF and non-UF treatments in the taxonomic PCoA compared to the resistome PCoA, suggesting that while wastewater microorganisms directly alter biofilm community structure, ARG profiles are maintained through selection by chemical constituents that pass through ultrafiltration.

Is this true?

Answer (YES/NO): NO